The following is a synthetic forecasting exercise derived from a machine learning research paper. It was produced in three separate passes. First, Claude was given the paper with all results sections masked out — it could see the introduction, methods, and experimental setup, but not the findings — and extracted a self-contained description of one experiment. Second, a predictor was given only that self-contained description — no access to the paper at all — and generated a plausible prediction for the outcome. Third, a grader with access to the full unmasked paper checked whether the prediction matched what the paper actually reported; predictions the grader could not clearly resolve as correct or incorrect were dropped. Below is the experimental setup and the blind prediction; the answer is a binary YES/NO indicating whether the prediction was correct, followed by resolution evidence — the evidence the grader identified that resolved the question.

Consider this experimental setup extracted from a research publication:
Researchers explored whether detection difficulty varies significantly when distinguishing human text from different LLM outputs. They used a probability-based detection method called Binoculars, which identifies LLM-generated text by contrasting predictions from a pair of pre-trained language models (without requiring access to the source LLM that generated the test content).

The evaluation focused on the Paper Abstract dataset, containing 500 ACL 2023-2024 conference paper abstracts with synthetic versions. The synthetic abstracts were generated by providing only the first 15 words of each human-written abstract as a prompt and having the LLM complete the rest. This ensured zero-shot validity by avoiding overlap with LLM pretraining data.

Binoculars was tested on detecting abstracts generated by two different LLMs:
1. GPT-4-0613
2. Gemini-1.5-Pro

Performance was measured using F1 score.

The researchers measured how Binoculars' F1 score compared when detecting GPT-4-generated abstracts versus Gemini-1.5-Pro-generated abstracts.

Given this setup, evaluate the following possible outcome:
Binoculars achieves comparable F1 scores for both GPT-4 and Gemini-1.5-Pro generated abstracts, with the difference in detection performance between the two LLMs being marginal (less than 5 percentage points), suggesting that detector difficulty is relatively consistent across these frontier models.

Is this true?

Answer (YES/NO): NO